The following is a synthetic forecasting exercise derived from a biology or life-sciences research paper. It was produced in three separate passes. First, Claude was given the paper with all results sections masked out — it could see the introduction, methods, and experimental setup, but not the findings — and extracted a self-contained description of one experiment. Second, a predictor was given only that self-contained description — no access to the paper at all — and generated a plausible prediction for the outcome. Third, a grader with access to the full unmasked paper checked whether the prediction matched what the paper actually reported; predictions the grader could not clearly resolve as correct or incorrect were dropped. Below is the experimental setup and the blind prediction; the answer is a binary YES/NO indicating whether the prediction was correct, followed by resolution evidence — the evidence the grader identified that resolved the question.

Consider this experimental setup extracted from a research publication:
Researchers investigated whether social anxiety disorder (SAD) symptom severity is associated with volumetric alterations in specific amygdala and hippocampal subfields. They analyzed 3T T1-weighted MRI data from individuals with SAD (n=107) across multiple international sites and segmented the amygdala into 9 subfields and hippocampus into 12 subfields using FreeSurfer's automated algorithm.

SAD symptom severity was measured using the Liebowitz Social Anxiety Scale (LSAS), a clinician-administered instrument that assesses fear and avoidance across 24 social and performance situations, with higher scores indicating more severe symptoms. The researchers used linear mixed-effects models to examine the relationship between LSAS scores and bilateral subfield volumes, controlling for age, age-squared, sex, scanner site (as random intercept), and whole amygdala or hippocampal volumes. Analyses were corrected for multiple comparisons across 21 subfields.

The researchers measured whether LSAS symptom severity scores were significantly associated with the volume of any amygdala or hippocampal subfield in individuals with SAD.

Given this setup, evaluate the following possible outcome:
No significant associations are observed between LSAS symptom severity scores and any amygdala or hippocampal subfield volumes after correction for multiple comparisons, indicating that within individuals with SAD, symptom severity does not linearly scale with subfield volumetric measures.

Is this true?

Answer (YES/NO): YES